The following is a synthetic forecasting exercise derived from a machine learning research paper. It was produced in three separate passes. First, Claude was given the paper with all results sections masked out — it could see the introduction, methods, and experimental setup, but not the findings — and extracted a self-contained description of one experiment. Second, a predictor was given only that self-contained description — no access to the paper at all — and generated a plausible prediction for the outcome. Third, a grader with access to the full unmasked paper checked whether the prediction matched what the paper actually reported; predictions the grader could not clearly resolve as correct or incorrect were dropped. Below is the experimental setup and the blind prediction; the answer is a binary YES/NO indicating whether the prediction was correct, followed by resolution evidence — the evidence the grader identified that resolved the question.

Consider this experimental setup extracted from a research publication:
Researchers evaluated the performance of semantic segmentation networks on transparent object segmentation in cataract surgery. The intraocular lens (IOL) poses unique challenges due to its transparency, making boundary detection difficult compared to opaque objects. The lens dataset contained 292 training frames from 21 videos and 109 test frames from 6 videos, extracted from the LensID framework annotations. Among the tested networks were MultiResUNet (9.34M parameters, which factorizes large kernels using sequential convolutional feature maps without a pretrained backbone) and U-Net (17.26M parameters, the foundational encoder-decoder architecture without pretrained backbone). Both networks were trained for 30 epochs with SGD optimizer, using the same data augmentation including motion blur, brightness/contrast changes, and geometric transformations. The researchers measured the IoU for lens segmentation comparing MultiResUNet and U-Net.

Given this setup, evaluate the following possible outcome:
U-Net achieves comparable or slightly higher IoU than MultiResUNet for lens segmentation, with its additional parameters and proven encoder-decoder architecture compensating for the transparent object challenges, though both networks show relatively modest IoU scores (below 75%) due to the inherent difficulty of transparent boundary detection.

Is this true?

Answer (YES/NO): YES